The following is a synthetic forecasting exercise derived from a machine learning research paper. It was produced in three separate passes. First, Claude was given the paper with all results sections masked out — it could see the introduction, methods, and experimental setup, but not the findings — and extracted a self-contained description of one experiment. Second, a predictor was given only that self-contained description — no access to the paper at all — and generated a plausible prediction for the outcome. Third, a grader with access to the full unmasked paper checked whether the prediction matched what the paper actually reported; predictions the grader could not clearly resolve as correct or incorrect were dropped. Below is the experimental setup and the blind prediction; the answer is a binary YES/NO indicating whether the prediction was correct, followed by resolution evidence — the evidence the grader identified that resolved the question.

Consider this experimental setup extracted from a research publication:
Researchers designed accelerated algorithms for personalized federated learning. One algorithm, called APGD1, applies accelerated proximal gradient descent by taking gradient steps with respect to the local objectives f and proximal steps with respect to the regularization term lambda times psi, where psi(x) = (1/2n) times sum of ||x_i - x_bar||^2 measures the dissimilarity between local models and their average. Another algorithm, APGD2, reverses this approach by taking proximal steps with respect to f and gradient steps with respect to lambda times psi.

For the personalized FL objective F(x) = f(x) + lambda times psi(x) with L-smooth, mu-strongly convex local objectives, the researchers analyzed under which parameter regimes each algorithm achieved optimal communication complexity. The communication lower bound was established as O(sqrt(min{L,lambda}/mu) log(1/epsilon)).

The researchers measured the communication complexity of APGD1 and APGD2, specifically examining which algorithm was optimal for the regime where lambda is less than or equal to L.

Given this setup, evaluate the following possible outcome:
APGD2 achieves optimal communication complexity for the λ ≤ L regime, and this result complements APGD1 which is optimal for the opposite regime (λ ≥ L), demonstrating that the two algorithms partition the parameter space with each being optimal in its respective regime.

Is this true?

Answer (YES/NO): NO